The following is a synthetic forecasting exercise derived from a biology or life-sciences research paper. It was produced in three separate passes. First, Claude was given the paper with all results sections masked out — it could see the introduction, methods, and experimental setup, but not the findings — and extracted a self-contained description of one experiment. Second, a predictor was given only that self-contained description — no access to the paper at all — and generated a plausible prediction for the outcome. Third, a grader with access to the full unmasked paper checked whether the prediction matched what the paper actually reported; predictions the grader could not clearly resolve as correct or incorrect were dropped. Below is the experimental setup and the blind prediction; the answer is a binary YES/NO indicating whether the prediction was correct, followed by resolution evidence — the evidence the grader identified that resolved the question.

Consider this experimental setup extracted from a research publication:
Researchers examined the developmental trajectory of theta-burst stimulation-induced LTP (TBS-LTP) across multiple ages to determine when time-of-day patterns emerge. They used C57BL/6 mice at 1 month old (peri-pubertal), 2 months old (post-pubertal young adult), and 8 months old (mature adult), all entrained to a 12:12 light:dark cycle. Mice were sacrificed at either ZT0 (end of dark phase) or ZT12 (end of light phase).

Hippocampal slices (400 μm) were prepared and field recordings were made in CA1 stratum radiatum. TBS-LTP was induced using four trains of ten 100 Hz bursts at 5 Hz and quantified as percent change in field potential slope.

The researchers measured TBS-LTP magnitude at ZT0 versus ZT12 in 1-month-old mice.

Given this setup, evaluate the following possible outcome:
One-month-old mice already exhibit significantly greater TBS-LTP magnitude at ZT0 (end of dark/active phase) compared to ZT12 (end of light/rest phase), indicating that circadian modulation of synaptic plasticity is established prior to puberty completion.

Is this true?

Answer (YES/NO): YES